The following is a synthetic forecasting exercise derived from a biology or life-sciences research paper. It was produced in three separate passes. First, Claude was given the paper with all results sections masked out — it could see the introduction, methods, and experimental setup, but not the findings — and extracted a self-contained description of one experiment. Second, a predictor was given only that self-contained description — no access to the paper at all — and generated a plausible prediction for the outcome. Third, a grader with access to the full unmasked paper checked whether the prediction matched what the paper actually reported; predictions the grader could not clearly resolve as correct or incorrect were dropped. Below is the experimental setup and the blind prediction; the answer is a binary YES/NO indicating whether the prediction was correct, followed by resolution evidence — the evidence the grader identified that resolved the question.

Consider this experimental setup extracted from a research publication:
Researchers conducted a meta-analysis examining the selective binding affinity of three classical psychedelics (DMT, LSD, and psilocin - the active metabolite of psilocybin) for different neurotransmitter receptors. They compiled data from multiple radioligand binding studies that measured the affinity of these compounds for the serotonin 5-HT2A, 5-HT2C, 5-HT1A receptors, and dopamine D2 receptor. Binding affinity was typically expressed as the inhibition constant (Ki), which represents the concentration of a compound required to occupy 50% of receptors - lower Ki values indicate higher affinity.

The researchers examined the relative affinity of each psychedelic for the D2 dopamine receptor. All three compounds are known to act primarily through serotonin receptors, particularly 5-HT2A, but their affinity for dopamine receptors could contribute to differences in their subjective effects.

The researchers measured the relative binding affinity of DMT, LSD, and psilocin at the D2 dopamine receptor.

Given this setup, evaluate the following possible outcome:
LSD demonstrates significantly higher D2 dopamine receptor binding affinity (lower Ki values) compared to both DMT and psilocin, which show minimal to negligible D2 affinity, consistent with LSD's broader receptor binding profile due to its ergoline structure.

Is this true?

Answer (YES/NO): NO